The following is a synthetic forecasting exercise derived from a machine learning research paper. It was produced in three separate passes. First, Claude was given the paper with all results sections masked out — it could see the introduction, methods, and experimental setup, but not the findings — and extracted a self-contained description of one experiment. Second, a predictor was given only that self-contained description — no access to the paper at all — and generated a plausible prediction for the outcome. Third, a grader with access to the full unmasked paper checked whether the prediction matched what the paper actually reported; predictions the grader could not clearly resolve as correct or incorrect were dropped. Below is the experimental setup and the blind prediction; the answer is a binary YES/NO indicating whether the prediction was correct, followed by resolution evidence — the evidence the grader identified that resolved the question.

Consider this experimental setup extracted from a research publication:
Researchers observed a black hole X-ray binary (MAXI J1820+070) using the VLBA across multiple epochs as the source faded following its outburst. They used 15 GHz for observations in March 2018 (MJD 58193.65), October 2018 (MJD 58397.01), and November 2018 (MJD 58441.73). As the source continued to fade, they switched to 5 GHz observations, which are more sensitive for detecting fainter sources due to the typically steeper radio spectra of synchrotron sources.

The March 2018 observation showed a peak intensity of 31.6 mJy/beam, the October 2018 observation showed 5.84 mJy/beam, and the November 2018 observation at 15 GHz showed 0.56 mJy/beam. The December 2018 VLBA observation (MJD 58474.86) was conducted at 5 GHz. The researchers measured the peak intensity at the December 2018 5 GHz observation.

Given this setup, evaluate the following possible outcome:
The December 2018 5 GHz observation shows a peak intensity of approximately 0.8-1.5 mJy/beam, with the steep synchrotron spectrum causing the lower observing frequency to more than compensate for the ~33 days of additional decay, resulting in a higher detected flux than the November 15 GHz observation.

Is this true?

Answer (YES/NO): NO